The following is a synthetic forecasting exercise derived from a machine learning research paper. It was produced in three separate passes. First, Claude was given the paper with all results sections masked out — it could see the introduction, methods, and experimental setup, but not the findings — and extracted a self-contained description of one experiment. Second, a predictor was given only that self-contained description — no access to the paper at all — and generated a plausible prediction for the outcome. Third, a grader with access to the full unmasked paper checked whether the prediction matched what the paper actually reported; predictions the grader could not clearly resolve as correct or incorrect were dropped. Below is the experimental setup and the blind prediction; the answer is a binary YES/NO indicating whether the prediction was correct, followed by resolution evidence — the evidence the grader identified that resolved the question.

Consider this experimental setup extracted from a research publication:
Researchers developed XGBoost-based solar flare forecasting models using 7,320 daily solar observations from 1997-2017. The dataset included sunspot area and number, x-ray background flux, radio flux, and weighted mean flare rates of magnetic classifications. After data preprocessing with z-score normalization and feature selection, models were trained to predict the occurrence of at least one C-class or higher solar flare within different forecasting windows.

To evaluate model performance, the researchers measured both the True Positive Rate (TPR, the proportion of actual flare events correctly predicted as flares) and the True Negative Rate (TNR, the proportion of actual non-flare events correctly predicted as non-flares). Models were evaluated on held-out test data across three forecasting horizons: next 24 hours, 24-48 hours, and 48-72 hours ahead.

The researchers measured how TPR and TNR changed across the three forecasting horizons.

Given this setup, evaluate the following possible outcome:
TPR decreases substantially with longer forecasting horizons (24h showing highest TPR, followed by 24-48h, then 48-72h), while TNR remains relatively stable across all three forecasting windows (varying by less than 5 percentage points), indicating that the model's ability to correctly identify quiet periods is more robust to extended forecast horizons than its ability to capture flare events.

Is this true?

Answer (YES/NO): NO